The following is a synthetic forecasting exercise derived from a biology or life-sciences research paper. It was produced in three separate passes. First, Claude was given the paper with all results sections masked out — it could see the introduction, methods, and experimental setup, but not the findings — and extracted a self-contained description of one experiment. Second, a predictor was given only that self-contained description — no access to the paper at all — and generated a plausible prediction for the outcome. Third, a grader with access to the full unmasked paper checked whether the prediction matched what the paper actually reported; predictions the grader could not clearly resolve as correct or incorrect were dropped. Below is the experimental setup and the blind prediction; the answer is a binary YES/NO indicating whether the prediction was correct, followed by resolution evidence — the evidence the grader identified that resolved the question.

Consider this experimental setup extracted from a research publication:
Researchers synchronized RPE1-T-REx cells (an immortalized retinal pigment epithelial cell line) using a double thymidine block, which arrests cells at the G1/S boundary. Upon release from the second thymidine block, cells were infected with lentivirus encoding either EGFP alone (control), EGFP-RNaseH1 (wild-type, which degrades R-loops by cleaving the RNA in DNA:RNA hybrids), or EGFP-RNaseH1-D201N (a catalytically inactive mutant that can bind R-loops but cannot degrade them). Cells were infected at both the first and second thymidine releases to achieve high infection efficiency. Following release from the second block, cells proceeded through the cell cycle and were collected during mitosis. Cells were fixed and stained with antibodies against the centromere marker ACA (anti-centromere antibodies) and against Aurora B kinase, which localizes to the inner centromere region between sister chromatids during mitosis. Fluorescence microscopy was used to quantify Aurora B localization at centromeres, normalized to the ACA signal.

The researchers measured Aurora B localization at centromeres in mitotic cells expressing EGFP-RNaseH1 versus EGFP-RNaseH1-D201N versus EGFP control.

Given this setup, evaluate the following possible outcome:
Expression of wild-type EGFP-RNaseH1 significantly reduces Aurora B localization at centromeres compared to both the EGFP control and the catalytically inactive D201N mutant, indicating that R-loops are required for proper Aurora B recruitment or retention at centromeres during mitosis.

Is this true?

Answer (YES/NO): YES